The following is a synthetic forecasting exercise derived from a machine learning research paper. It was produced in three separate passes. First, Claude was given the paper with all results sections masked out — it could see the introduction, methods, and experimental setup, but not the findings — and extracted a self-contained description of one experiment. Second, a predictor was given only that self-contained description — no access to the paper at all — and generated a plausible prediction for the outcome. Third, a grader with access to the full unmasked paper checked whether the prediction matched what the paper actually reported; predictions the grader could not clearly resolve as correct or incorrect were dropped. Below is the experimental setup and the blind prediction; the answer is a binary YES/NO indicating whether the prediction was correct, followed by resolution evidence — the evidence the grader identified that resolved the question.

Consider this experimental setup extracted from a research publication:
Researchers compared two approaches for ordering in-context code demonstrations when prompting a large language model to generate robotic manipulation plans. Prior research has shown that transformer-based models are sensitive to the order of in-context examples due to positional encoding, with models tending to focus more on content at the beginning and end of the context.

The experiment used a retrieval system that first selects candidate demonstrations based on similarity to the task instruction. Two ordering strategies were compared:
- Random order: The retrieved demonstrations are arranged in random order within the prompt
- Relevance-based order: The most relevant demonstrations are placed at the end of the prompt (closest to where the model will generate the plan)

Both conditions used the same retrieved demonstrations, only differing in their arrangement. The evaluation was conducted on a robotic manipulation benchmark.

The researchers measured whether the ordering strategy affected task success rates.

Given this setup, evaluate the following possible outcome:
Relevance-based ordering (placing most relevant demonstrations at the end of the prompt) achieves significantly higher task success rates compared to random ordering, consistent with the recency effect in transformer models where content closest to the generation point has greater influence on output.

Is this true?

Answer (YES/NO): YES